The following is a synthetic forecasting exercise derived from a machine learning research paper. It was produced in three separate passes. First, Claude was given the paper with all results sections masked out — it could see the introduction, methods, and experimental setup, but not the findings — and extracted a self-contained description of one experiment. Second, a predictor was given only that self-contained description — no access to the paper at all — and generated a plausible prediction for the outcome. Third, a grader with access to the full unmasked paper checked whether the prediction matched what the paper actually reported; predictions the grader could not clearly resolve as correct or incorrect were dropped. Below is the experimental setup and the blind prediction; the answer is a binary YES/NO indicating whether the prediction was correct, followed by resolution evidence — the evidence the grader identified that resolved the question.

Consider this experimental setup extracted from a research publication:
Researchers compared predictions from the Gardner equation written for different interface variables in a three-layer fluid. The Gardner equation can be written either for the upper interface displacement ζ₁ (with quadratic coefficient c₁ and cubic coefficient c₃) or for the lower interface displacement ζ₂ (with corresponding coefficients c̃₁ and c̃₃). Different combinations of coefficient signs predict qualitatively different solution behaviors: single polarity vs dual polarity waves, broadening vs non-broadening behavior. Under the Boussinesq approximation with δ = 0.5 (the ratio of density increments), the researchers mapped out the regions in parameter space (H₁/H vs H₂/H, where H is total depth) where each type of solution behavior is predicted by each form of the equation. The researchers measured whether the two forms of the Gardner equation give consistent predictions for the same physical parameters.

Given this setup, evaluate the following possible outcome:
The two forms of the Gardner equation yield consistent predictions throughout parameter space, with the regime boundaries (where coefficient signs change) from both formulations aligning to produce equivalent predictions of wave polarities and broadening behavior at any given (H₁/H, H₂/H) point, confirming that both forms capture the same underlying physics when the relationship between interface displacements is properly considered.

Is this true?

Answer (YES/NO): NO